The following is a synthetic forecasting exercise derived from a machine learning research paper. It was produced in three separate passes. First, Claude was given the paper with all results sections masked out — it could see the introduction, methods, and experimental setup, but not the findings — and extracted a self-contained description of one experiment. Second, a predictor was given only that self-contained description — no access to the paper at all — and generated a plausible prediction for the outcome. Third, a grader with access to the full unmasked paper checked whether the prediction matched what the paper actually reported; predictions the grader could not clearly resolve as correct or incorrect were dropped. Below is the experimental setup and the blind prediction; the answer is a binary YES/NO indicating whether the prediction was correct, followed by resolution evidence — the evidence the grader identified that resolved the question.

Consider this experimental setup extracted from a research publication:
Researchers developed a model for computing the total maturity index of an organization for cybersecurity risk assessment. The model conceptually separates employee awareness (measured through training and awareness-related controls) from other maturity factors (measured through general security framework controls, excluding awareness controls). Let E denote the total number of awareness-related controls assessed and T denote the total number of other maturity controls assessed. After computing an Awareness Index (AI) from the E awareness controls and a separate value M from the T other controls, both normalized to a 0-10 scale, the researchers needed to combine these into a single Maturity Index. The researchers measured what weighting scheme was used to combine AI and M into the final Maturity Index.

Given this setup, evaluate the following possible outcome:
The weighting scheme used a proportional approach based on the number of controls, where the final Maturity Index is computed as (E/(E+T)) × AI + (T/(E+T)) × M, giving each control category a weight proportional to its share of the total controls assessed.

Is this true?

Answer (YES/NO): YES